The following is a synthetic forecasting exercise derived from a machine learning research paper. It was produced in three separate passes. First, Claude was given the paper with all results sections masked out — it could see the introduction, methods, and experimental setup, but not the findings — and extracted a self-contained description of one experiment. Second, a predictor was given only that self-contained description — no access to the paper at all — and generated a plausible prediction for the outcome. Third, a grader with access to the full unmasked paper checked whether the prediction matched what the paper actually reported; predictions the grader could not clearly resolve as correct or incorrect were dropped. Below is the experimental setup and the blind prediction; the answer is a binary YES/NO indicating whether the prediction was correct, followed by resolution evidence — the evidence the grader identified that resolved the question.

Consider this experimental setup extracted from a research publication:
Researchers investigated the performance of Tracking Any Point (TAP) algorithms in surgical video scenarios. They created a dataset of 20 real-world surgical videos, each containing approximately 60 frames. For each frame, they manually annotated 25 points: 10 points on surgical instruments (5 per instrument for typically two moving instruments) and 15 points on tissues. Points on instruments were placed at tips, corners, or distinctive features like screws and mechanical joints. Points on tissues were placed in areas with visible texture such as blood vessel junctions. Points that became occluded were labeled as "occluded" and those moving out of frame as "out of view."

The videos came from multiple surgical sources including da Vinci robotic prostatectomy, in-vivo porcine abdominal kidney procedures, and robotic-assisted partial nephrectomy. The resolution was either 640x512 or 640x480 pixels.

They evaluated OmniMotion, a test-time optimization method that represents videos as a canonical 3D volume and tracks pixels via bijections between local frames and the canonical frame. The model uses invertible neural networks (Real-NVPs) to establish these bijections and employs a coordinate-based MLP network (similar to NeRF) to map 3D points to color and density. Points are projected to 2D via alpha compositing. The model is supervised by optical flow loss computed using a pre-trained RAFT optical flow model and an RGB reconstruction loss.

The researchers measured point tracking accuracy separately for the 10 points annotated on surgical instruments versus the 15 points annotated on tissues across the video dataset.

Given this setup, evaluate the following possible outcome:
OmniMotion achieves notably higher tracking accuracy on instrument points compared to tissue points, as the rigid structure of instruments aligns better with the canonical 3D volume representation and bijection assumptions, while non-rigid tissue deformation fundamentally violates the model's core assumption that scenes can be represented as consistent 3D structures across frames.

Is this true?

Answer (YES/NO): NO